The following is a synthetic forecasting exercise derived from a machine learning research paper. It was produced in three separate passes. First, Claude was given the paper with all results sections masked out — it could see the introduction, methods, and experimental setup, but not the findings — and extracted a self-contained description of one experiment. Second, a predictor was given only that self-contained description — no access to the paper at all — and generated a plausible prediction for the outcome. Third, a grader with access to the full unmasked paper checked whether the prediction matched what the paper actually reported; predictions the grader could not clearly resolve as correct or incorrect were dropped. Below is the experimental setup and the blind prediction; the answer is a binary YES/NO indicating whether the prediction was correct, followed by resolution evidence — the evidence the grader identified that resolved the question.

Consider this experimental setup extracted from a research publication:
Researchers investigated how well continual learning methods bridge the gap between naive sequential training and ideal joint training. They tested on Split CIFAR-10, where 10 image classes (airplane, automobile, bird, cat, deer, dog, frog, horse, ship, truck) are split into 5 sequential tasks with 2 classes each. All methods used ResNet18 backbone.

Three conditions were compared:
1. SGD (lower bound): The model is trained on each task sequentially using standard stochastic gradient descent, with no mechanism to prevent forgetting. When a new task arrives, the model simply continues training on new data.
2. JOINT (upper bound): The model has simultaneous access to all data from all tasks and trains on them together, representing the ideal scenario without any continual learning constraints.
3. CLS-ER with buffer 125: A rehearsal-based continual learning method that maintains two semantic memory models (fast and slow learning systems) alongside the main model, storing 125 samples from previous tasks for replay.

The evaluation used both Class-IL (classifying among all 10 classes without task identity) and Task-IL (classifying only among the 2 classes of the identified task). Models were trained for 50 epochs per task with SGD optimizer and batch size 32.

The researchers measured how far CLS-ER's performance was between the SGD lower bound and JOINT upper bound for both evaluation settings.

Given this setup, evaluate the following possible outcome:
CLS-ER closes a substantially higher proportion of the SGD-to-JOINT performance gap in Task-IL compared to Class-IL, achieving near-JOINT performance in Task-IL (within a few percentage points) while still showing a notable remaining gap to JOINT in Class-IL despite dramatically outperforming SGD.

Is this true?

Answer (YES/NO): NO